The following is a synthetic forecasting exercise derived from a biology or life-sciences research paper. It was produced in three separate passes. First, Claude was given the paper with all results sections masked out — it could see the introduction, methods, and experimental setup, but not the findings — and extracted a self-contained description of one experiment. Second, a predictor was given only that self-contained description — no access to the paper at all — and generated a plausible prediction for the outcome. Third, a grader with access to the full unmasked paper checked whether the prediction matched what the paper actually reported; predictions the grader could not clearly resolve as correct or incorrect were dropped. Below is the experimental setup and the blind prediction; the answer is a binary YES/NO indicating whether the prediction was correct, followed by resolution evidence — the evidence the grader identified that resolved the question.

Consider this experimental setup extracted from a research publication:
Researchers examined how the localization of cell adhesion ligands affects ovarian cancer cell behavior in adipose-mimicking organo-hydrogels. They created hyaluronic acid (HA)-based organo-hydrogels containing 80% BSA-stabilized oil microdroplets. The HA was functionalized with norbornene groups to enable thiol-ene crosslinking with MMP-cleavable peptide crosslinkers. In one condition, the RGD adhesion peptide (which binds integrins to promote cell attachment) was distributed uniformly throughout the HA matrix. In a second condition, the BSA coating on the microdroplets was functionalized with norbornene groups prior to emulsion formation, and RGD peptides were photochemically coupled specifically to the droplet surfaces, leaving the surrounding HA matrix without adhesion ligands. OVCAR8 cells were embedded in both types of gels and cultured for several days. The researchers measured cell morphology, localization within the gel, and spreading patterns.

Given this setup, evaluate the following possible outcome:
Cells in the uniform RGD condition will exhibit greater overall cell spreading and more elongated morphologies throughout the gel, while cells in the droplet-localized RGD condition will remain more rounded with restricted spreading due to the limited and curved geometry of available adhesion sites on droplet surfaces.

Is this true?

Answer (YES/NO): NO